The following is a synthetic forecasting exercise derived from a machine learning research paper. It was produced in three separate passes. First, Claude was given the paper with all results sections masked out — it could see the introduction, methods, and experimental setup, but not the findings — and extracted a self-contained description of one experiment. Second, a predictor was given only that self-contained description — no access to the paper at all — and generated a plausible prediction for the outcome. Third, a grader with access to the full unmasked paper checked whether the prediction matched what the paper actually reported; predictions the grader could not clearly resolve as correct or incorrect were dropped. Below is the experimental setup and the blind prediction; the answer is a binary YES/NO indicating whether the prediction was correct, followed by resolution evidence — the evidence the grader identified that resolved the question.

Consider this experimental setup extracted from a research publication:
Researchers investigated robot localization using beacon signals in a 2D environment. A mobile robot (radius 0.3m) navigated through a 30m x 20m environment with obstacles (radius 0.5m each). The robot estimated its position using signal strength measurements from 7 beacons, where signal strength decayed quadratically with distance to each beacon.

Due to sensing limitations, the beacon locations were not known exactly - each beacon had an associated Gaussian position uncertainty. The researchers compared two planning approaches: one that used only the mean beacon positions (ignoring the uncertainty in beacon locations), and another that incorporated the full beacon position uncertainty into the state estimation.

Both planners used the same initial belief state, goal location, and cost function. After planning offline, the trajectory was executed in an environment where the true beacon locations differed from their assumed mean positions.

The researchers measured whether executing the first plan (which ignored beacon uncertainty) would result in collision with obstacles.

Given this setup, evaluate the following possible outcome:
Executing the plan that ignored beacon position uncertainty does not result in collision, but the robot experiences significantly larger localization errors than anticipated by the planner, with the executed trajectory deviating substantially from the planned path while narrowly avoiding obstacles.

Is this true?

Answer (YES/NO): NO